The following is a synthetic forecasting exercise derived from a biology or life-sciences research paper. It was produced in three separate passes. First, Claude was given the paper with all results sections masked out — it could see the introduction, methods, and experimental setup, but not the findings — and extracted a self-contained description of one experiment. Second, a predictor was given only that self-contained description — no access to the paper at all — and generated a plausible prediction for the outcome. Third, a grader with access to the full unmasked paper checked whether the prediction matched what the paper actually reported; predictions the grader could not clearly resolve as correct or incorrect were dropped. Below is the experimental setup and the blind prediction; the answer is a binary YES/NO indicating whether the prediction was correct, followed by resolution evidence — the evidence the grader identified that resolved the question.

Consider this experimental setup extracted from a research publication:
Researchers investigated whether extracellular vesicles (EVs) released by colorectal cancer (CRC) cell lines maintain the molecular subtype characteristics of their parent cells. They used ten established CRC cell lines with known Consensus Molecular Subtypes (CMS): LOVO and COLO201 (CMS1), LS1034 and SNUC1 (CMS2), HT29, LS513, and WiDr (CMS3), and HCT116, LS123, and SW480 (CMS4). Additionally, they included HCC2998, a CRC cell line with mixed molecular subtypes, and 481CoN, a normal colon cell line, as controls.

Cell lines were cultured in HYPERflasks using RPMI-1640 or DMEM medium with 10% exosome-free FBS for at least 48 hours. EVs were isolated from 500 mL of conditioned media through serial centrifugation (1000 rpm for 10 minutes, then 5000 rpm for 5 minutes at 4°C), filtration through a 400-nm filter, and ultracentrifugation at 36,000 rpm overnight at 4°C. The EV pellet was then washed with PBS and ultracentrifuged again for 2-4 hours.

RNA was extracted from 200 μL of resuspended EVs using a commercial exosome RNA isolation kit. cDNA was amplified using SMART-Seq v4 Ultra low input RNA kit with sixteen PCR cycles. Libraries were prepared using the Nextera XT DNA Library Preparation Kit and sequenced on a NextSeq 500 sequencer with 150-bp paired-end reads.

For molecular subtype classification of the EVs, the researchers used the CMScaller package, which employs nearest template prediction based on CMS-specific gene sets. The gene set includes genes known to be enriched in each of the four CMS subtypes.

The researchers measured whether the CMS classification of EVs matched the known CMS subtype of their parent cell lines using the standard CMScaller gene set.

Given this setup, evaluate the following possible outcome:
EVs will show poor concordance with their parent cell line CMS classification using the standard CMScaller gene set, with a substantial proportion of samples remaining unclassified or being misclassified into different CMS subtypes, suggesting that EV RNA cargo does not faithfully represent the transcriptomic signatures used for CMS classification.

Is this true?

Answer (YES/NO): NO